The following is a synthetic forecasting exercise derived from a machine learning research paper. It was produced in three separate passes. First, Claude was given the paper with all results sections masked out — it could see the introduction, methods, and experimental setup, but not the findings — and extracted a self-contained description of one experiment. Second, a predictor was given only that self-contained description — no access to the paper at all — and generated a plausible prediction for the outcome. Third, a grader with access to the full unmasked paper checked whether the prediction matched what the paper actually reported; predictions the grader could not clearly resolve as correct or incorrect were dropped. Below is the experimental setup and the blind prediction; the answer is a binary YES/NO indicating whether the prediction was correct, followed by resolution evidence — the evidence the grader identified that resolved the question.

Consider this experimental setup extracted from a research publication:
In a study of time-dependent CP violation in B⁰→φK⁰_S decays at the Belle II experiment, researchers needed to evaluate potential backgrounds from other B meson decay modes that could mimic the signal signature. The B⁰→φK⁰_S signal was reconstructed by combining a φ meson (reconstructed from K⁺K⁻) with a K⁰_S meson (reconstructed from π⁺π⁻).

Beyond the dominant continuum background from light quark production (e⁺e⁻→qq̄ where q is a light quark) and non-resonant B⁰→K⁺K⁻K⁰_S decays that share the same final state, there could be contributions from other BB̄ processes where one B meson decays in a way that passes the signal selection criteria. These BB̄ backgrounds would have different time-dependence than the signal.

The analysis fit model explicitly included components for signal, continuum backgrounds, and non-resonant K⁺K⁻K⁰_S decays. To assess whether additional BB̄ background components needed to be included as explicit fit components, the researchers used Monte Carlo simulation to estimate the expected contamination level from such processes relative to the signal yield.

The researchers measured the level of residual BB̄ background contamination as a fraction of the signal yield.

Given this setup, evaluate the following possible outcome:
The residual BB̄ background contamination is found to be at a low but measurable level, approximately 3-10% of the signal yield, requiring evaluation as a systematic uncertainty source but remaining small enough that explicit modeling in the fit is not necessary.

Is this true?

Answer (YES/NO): NO